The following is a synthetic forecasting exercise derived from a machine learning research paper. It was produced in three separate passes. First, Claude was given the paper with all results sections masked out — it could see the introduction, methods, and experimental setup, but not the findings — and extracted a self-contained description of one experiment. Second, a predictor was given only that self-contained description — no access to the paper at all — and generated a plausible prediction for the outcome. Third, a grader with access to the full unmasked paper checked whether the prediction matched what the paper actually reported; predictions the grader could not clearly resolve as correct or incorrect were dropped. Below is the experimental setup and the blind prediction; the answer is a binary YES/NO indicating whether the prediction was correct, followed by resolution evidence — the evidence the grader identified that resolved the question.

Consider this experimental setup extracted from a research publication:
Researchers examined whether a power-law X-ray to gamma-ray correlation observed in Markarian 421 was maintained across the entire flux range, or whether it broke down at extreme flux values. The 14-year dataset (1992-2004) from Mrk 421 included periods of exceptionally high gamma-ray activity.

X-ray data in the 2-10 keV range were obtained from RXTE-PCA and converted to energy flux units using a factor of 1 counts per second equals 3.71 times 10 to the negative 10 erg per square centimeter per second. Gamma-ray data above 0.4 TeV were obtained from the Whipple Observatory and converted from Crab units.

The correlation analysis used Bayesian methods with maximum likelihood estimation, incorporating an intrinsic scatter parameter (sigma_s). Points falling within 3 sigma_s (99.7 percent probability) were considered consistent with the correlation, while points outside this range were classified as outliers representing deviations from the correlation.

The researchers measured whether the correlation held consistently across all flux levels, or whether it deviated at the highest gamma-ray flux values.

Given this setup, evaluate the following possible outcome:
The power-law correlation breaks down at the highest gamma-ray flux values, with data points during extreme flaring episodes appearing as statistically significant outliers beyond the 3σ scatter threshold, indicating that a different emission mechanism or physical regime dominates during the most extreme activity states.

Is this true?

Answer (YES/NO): YES